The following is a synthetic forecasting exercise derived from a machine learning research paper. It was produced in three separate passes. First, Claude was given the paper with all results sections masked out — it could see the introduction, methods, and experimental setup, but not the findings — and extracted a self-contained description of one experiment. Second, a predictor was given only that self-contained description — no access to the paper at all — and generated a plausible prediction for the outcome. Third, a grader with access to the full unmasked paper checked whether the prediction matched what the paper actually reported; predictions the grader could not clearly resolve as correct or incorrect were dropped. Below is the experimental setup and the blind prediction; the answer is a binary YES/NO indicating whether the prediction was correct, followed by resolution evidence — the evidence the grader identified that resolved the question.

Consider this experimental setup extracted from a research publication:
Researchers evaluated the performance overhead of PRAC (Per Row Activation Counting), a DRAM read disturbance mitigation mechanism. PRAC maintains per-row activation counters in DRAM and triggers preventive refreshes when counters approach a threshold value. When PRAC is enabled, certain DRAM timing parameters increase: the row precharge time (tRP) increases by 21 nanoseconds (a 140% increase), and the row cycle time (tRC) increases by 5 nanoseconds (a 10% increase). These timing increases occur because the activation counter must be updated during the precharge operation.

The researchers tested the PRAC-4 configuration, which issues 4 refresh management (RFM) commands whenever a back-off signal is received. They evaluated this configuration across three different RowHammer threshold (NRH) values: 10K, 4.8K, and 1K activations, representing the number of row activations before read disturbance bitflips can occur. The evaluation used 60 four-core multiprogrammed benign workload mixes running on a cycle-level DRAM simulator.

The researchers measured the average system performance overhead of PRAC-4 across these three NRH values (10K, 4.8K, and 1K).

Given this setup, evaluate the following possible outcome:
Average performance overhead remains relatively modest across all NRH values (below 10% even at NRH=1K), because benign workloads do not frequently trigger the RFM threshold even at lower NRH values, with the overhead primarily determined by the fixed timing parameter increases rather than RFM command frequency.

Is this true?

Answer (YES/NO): YES